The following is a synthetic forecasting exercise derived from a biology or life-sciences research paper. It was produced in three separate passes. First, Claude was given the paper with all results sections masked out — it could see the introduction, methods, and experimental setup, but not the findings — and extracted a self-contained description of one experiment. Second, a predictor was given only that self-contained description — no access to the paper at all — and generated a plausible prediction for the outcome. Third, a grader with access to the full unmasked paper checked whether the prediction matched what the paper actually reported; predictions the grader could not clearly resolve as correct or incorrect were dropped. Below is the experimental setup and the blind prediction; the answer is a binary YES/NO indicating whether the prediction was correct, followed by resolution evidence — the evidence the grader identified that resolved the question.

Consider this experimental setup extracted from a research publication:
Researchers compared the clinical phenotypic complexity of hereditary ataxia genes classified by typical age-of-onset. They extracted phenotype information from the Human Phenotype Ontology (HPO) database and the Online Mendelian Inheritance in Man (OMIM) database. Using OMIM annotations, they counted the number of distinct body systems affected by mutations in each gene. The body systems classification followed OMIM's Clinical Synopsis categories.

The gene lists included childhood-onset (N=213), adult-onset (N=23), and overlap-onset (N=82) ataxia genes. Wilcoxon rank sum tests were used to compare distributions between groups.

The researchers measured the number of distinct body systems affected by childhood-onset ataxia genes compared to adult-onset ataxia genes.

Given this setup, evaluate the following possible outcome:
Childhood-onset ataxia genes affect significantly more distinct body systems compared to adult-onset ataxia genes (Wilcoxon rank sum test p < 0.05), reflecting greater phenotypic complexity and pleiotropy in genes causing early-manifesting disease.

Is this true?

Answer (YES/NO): YES